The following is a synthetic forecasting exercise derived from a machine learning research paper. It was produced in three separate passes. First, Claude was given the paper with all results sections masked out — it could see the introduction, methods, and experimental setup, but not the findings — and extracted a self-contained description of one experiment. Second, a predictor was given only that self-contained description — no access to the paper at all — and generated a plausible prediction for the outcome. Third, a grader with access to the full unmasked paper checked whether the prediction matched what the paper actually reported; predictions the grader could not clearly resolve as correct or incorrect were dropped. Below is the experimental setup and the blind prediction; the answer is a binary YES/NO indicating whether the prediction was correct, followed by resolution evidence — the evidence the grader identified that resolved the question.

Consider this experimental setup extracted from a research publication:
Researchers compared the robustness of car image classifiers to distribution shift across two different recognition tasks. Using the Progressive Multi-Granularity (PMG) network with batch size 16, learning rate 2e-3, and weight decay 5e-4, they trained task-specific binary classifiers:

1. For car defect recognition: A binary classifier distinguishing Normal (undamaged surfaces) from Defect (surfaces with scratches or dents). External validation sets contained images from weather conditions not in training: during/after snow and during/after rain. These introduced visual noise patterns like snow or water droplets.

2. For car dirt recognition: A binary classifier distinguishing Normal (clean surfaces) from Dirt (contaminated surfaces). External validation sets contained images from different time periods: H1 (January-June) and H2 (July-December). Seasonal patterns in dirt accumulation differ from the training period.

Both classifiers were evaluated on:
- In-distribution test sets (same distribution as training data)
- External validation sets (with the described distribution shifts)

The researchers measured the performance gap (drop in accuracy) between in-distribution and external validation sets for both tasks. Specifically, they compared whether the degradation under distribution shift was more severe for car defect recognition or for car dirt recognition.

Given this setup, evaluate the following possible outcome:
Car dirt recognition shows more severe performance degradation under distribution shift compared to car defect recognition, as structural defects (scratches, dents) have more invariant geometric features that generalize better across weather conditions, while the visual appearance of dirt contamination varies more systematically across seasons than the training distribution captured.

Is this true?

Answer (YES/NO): NO